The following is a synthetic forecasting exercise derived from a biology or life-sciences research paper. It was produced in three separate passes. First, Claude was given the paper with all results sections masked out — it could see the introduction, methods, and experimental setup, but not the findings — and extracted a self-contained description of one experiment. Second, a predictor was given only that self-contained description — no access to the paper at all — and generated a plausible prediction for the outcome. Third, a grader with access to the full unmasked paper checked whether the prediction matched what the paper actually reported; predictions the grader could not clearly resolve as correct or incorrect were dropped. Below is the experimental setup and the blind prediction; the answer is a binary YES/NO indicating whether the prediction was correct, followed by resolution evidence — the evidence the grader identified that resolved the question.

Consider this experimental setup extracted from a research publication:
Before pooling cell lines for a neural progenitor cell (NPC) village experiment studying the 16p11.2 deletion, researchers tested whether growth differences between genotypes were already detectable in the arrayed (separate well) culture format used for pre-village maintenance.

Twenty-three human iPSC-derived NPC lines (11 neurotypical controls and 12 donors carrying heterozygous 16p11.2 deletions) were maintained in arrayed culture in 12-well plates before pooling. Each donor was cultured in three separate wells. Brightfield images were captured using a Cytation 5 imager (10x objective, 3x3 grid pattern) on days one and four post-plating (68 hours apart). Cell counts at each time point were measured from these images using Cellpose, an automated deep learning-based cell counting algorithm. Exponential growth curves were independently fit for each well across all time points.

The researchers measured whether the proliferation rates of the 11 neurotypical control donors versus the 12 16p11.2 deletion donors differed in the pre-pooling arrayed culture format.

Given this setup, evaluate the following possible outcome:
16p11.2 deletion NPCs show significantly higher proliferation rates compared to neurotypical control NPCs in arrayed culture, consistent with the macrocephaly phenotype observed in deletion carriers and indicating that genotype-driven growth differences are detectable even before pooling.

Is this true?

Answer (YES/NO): YES